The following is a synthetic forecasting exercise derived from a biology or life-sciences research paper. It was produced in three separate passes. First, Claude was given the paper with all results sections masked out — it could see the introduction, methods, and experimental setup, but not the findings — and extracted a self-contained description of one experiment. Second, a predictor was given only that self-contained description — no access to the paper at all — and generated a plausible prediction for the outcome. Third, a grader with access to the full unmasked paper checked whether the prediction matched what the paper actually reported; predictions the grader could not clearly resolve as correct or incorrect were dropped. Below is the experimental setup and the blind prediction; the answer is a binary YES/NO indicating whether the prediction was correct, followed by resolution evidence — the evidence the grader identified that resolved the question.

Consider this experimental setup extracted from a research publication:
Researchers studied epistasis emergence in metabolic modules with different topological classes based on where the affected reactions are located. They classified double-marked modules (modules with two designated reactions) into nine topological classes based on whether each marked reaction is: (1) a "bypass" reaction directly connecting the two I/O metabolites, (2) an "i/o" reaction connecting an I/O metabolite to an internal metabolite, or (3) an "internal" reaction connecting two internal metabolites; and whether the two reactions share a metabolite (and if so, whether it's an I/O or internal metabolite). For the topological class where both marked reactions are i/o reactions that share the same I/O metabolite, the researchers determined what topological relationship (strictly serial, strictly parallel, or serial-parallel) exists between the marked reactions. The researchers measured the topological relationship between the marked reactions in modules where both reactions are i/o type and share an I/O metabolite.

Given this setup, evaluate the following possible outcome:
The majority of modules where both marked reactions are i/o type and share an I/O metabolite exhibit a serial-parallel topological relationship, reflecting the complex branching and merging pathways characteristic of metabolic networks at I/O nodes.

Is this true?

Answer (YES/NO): NO